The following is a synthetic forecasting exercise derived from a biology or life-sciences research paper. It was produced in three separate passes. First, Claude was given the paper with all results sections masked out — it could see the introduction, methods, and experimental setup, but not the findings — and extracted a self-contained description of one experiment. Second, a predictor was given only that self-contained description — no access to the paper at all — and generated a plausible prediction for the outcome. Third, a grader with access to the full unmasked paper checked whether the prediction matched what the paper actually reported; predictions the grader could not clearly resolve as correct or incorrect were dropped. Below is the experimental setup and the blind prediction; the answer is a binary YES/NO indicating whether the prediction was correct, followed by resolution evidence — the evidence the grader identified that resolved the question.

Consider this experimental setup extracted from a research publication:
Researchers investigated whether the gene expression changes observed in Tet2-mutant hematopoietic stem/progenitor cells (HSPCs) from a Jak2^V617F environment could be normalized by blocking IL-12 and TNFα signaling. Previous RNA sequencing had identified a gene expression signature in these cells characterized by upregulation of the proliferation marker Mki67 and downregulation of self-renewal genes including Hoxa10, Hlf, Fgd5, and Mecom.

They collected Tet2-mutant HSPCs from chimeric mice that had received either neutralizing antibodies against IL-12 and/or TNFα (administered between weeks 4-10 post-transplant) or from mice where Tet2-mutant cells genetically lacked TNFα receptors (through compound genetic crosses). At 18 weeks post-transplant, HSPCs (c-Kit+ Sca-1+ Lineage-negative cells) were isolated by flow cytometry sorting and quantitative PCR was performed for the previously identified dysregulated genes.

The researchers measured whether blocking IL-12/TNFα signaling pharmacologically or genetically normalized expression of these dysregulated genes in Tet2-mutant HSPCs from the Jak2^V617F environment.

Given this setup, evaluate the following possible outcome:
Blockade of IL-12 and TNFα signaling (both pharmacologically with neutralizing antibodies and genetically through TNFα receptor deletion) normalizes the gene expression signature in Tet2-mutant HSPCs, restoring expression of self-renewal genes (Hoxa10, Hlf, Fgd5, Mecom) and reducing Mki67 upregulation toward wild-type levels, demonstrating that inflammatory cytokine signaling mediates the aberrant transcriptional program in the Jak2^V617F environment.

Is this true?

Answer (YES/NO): YES